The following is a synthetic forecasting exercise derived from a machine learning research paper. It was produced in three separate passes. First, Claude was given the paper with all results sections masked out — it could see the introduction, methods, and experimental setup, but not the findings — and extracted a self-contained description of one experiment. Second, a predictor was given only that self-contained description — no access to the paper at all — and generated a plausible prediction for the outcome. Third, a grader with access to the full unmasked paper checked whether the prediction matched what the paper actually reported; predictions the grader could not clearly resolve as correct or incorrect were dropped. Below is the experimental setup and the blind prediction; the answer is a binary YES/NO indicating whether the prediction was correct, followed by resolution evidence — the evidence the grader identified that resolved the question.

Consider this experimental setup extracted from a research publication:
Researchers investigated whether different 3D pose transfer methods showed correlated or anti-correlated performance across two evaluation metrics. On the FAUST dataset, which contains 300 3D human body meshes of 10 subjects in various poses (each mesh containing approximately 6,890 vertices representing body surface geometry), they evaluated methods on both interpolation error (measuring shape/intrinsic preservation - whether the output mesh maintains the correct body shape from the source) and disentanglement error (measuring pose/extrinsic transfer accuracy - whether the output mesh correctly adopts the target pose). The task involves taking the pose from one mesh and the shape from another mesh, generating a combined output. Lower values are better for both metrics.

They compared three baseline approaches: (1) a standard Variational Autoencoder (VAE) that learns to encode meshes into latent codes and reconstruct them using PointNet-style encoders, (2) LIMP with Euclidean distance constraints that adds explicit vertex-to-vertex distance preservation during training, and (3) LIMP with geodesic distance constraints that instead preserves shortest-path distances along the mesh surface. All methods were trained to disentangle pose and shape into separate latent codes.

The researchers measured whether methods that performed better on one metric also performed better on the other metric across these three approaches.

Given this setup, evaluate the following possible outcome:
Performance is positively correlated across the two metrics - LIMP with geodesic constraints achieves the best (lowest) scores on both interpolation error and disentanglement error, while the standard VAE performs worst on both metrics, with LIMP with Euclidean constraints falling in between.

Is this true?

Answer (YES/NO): YES